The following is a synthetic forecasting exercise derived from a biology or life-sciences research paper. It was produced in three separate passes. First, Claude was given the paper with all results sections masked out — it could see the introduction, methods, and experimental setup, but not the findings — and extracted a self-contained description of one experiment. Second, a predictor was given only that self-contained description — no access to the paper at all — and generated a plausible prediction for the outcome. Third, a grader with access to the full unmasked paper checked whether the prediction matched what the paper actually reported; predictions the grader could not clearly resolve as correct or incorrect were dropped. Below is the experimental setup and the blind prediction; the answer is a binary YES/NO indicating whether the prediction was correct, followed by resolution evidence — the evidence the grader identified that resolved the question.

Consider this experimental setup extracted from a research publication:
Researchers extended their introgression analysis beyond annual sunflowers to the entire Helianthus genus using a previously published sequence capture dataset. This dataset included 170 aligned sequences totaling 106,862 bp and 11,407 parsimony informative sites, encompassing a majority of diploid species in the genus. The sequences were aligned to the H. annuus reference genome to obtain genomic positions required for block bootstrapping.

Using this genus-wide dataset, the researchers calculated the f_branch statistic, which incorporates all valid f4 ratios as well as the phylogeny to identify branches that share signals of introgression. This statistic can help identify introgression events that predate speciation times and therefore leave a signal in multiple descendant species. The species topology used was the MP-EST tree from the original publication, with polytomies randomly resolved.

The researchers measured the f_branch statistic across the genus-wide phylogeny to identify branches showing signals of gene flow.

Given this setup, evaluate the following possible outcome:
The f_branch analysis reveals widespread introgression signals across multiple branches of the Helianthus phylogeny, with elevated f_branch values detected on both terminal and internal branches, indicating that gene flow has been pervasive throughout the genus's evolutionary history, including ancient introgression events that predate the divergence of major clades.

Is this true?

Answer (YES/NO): YES